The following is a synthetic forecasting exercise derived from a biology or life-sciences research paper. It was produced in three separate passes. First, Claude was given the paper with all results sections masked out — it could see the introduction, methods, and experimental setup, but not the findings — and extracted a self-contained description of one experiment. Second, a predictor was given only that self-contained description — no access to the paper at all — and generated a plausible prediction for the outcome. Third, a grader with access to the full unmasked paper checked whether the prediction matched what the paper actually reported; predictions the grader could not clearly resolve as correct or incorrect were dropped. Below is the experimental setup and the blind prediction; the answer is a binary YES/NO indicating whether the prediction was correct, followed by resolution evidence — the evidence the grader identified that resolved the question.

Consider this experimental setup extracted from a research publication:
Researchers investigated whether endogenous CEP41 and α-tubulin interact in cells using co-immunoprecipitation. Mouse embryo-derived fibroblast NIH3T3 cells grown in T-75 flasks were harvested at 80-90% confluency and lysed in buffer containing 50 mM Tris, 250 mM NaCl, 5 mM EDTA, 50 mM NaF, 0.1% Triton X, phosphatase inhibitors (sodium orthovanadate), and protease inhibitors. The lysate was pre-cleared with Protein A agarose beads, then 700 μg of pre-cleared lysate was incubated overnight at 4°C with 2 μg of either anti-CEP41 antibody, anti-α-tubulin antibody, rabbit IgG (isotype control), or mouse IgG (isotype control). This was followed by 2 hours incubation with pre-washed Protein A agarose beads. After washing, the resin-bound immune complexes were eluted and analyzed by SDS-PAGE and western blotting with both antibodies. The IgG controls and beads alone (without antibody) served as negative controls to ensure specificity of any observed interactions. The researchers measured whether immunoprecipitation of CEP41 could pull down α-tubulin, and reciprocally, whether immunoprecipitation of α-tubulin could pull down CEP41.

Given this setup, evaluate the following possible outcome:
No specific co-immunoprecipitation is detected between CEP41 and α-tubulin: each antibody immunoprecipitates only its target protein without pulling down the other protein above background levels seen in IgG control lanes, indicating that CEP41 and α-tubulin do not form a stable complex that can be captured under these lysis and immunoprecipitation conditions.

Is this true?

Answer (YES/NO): NO